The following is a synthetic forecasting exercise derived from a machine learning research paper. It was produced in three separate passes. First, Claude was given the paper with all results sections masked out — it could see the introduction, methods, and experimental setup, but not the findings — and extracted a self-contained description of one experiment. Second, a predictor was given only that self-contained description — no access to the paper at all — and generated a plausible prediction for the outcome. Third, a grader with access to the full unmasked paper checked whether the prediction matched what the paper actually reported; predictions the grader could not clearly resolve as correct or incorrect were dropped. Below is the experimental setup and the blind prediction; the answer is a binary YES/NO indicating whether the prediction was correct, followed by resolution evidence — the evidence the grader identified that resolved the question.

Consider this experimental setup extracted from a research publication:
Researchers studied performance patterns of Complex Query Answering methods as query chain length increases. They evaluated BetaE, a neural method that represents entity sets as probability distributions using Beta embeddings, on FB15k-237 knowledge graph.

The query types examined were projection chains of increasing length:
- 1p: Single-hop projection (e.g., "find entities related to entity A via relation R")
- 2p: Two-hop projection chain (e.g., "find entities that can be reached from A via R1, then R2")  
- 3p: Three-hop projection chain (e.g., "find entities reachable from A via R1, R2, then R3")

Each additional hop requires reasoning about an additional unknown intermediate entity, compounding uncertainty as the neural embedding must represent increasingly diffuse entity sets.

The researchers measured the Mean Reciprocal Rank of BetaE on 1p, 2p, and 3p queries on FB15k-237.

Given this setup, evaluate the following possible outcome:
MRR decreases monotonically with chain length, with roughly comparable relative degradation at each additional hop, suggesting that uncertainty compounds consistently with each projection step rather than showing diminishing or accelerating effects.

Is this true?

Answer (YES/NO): NO